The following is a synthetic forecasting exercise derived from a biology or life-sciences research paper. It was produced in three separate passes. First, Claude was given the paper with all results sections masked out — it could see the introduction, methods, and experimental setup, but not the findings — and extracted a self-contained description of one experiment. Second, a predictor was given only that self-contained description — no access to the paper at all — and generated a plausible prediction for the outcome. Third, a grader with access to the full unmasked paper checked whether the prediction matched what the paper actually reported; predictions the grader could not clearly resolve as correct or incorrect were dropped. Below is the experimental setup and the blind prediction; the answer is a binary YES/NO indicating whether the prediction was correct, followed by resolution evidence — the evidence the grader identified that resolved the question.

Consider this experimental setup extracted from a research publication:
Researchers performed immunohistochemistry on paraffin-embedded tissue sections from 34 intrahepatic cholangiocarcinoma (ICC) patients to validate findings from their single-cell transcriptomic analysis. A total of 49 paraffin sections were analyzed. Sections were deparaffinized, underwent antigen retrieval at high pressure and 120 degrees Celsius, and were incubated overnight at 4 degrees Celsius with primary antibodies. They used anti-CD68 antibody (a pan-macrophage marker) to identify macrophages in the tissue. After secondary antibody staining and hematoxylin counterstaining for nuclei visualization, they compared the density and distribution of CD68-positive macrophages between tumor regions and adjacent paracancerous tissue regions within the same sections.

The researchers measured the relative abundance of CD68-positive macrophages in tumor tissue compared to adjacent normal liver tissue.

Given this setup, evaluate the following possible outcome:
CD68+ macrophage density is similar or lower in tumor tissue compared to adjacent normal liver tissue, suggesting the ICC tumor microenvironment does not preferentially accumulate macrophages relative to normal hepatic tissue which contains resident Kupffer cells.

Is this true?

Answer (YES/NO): YES